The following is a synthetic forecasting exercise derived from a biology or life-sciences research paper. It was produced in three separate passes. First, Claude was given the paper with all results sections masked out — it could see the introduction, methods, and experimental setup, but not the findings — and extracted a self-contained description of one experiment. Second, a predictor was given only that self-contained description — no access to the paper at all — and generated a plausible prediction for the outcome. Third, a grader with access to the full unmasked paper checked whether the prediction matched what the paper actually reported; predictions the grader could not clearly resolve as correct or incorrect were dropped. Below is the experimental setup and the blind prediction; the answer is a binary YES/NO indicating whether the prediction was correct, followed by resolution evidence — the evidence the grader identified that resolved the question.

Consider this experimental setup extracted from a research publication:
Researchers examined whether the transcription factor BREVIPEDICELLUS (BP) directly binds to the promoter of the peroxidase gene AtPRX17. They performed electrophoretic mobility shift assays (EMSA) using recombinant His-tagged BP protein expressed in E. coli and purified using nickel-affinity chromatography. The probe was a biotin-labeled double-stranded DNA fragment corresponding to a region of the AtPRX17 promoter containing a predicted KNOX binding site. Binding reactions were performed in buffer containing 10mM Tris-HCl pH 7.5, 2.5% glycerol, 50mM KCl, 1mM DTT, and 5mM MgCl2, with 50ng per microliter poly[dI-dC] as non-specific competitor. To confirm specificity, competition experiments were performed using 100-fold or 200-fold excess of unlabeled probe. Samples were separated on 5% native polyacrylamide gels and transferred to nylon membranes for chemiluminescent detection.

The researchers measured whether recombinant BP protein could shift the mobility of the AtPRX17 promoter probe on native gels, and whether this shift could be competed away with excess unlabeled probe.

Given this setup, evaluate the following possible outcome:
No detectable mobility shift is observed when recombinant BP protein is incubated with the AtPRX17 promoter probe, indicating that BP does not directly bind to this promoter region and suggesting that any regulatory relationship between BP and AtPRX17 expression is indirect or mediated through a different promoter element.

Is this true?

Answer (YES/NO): NO